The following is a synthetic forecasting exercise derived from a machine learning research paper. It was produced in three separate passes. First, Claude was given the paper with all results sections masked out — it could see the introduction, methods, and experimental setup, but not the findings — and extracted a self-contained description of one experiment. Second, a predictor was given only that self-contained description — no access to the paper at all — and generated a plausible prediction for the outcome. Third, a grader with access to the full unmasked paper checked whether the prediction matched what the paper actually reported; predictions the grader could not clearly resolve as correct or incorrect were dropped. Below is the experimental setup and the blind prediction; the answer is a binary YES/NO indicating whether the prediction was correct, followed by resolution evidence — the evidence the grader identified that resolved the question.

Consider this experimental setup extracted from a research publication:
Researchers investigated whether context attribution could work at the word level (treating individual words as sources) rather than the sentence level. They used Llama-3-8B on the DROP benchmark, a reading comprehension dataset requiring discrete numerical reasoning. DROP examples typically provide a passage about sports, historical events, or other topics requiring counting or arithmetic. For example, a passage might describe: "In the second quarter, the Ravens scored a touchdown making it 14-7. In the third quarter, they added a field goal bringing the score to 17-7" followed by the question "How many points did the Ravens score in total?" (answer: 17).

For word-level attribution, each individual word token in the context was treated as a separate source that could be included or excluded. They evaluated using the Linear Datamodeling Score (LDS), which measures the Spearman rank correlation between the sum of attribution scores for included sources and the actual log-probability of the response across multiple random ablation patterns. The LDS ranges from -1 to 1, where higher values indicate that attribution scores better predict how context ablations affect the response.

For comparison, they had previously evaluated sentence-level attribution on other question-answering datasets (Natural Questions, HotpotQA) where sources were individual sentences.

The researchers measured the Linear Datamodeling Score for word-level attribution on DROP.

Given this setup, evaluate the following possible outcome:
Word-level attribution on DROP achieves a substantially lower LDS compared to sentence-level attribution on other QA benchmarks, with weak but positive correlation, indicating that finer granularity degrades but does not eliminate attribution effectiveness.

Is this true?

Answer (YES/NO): YES